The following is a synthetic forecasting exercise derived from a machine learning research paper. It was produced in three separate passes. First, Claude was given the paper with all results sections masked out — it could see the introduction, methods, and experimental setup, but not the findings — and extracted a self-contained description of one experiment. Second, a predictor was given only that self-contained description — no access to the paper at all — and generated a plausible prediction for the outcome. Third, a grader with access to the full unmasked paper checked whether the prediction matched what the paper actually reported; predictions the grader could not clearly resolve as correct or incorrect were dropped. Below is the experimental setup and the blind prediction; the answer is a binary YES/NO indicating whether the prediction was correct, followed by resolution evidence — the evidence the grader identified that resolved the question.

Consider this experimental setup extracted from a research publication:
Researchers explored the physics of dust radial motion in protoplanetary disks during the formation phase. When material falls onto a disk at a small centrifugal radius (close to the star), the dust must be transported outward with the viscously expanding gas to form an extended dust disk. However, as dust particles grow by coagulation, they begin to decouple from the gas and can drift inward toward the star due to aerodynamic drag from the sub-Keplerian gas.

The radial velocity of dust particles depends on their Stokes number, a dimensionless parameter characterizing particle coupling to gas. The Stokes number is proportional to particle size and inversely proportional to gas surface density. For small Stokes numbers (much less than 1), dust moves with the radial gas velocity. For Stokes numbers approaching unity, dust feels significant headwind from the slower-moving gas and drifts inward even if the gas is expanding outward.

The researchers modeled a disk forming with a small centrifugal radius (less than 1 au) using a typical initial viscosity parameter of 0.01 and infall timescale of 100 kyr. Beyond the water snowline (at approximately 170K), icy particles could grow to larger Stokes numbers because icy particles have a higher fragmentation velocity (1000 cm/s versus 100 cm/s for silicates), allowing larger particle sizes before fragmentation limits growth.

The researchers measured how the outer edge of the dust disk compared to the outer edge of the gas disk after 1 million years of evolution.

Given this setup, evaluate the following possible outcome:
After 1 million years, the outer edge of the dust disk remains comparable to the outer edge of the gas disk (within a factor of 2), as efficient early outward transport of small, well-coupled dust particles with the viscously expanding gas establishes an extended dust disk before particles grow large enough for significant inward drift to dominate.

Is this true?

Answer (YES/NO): NO